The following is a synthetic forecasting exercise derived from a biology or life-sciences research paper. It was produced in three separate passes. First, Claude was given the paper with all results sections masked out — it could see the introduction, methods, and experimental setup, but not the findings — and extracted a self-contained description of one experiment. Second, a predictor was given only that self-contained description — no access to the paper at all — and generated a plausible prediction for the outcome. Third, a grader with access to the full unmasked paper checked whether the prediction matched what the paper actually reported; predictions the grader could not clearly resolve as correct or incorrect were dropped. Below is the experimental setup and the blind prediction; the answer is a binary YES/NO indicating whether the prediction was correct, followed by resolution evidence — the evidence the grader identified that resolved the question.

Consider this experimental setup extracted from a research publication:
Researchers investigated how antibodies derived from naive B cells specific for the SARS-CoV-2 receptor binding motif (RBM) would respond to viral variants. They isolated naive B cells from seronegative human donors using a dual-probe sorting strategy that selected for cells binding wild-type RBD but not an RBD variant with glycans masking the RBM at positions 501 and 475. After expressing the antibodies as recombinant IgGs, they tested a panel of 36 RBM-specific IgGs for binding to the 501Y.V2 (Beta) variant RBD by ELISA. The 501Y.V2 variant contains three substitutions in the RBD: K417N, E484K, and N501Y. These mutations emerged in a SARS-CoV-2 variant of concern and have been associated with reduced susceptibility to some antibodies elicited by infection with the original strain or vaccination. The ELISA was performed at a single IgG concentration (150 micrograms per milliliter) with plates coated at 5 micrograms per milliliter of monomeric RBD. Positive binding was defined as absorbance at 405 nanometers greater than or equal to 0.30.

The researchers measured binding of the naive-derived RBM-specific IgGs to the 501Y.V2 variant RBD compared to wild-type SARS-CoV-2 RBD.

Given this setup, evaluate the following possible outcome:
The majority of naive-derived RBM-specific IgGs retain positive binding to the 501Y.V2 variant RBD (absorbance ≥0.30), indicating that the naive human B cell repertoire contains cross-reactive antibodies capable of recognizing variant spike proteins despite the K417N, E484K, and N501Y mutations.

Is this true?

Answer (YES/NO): YES